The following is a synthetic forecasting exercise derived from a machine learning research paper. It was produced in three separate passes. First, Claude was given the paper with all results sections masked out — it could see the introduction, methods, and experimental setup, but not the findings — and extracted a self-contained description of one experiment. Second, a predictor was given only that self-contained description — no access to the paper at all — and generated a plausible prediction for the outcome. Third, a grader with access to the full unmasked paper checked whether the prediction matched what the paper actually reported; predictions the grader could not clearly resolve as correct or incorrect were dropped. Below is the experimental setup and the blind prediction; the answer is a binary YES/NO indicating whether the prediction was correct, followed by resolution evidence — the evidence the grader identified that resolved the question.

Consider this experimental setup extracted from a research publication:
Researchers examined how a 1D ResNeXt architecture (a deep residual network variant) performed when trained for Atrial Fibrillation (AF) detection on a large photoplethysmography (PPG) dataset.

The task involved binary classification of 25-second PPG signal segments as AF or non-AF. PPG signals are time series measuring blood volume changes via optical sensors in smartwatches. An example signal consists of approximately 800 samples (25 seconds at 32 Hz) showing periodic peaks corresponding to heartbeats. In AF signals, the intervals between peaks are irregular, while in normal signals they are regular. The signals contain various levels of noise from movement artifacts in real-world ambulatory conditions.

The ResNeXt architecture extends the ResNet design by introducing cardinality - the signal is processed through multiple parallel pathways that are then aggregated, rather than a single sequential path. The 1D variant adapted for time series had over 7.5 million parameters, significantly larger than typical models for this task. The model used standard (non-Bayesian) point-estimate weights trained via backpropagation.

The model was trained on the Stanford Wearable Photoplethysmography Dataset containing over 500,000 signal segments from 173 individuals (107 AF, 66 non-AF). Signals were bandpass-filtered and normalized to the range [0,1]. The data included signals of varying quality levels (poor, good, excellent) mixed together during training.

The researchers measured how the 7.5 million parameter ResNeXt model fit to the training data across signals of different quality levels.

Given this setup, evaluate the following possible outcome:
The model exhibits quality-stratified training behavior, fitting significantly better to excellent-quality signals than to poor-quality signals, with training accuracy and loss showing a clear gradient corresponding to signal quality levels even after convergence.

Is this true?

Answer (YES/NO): NO